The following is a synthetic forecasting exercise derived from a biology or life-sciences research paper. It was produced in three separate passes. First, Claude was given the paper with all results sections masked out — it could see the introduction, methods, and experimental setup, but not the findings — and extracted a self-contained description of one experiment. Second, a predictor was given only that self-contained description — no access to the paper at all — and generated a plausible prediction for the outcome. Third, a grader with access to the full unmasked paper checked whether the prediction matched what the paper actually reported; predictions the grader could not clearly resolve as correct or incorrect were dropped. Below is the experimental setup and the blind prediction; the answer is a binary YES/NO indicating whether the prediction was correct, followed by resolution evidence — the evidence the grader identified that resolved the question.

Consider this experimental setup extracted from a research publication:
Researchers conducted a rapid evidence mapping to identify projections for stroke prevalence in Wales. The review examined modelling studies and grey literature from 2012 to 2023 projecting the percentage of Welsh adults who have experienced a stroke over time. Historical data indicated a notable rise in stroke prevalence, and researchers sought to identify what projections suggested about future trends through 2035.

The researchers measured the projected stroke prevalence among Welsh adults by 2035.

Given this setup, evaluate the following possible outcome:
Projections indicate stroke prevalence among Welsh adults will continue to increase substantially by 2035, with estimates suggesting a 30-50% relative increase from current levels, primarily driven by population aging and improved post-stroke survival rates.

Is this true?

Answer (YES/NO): YES